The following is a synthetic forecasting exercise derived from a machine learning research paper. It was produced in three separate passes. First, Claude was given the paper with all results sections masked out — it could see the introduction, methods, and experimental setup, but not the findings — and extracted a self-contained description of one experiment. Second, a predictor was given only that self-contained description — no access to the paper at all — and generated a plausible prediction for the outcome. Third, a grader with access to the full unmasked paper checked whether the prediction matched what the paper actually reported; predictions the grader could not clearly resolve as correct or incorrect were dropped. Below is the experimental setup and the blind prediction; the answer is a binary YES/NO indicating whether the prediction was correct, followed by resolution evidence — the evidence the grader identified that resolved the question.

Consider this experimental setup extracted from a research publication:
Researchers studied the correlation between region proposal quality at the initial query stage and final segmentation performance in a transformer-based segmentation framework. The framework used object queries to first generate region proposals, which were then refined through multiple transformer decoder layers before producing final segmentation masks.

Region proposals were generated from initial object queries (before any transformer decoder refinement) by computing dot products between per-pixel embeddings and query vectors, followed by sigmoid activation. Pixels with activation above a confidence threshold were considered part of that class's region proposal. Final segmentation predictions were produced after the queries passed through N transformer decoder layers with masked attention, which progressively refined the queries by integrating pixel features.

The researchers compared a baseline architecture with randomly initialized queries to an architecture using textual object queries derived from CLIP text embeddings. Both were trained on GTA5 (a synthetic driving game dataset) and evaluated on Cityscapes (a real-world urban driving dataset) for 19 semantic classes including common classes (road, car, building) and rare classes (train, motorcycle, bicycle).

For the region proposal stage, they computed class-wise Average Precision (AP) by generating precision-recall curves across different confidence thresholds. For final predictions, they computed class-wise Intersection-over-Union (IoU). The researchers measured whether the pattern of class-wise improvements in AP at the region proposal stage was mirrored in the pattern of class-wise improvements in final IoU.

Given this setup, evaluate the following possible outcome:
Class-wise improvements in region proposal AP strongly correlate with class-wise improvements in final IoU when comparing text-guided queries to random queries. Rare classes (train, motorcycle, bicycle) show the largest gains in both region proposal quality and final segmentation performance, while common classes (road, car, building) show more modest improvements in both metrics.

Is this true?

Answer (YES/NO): YES